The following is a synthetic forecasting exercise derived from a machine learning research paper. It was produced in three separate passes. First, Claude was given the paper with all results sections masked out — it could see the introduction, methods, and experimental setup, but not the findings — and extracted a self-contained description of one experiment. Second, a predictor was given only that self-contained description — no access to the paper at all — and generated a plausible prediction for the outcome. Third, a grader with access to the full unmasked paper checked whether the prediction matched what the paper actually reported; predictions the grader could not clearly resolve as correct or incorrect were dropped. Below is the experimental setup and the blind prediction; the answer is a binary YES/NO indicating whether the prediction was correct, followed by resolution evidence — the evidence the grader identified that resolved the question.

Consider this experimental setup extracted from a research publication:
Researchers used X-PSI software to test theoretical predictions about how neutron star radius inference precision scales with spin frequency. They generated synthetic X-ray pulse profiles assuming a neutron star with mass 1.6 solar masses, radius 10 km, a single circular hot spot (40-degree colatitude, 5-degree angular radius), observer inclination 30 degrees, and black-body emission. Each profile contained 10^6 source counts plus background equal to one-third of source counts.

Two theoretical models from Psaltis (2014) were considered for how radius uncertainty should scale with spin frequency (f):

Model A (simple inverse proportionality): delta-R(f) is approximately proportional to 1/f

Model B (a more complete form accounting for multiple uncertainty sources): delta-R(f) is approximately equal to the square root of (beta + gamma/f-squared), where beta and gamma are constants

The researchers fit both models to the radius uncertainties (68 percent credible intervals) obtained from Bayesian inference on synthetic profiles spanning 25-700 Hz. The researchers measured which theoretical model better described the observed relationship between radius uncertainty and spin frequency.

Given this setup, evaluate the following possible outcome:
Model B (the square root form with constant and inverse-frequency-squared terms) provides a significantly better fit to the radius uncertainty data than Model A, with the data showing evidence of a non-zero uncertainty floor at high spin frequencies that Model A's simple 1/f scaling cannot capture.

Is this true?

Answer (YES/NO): YES